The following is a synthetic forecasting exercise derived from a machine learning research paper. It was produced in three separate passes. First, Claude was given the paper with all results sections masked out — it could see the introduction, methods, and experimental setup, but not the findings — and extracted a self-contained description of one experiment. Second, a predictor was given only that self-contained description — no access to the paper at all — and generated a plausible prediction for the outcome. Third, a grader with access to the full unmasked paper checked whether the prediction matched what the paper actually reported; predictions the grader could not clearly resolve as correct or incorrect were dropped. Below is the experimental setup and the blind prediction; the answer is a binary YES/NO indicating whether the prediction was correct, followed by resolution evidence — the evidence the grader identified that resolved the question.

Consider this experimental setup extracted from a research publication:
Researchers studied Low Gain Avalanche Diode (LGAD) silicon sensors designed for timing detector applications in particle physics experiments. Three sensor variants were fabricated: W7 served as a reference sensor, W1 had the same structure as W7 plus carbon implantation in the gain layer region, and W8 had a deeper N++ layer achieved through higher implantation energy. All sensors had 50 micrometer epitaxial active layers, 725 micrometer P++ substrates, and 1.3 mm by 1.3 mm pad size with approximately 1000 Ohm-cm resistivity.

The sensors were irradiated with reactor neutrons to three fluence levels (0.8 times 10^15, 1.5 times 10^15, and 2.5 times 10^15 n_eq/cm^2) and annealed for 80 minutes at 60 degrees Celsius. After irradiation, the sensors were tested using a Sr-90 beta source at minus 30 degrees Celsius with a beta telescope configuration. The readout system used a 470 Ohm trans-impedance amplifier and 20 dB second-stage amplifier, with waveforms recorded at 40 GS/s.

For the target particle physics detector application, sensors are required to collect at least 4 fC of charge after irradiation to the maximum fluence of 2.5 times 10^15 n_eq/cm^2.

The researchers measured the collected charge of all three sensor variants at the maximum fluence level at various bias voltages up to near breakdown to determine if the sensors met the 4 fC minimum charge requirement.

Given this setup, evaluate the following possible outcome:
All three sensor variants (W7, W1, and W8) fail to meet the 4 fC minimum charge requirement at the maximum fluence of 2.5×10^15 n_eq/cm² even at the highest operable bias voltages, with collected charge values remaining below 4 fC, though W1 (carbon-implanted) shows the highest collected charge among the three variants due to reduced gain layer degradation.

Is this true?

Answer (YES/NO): NO